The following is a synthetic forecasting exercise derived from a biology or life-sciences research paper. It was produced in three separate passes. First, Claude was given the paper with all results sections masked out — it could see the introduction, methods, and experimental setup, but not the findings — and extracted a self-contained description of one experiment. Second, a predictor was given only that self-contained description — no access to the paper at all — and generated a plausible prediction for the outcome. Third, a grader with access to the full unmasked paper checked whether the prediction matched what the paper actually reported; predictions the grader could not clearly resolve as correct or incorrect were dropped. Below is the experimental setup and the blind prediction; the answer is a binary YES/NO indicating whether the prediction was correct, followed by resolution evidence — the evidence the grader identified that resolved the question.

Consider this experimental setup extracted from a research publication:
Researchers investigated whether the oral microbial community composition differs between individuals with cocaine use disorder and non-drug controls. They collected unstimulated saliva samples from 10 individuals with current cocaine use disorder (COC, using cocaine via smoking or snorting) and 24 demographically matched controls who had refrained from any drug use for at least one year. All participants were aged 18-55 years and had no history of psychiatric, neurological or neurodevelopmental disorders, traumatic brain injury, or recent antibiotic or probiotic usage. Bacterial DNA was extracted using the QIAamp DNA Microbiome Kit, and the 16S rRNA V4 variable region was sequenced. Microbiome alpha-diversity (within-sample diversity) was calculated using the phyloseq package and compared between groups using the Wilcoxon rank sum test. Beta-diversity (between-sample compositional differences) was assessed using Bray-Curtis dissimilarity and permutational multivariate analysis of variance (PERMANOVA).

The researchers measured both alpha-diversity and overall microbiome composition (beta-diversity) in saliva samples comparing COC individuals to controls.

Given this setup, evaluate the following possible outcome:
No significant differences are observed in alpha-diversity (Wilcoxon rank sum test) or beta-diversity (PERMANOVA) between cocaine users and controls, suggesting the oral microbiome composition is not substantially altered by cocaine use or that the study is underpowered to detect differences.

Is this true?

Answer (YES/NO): NO